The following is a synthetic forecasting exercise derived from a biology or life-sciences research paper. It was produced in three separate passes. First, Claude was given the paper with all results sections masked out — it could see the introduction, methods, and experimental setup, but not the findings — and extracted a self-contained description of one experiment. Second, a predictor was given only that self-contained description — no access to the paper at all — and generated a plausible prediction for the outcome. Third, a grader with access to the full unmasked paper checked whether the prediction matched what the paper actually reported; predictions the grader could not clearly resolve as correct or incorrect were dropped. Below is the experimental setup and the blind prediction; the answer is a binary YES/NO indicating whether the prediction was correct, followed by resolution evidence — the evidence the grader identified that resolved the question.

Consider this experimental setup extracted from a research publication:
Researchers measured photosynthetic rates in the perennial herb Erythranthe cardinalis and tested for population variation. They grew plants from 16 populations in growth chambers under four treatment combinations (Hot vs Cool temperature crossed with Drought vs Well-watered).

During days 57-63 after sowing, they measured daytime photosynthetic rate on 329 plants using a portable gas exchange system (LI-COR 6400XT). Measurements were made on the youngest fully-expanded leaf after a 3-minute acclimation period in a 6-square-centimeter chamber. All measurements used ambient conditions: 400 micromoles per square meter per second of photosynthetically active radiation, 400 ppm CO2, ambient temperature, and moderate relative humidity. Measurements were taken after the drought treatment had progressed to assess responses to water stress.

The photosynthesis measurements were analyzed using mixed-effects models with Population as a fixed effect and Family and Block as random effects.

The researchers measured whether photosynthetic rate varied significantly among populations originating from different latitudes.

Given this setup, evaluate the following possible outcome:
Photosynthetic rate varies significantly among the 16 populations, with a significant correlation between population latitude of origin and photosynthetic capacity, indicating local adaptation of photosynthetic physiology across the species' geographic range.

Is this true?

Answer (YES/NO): YES